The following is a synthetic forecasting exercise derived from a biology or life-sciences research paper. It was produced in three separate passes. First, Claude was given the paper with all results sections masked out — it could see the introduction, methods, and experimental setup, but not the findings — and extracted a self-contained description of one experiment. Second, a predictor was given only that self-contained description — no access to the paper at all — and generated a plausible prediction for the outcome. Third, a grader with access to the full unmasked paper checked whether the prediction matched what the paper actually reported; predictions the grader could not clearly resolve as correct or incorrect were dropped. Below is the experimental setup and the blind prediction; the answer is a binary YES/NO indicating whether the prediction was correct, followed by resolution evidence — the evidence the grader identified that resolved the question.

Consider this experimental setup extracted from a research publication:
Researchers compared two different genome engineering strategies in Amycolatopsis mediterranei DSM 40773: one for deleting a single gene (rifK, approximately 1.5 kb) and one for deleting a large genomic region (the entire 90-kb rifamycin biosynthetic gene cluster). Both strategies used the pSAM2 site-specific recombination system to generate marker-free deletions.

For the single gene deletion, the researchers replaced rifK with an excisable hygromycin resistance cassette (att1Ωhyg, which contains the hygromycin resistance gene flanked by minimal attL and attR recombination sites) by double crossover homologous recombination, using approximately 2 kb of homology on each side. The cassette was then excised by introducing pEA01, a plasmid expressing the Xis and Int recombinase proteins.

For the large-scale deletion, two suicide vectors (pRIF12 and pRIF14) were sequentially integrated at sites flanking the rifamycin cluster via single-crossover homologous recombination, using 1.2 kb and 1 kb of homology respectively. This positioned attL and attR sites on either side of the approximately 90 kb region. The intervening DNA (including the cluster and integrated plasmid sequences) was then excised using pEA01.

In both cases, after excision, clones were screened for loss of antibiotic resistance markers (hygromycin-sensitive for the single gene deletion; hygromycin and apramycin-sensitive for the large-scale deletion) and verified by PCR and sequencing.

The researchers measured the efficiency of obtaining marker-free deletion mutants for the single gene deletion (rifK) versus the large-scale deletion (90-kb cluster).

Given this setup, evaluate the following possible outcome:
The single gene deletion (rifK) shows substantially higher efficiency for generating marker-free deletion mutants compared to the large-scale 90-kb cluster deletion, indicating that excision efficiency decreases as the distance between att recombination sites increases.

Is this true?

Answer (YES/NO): NO